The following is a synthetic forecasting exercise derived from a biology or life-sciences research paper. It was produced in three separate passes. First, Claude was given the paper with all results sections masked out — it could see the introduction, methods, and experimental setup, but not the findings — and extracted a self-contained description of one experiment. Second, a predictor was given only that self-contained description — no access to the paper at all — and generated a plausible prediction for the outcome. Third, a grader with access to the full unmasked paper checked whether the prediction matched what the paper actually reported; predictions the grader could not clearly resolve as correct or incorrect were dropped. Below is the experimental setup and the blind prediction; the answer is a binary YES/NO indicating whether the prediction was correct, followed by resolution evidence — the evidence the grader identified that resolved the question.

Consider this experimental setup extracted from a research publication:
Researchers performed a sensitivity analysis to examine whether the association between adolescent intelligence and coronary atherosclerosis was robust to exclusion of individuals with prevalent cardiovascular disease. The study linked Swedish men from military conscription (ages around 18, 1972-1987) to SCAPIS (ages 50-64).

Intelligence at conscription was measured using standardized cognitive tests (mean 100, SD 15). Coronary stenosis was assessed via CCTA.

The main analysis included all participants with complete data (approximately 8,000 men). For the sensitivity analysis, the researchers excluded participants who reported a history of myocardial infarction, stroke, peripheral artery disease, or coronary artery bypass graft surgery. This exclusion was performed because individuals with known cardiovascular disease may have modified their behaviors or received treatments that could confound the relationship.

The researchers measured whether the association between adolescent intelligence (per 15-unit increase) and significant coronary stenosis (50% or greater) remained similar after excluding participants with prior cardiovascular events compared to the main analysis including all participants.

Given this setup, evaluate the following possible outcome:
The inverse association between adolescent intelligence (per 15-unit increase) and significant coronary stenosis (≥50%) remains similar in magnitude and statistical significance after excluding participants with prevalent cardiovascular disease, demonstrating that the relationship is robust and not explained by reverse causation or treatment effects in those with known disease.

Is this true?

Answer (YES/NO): YES